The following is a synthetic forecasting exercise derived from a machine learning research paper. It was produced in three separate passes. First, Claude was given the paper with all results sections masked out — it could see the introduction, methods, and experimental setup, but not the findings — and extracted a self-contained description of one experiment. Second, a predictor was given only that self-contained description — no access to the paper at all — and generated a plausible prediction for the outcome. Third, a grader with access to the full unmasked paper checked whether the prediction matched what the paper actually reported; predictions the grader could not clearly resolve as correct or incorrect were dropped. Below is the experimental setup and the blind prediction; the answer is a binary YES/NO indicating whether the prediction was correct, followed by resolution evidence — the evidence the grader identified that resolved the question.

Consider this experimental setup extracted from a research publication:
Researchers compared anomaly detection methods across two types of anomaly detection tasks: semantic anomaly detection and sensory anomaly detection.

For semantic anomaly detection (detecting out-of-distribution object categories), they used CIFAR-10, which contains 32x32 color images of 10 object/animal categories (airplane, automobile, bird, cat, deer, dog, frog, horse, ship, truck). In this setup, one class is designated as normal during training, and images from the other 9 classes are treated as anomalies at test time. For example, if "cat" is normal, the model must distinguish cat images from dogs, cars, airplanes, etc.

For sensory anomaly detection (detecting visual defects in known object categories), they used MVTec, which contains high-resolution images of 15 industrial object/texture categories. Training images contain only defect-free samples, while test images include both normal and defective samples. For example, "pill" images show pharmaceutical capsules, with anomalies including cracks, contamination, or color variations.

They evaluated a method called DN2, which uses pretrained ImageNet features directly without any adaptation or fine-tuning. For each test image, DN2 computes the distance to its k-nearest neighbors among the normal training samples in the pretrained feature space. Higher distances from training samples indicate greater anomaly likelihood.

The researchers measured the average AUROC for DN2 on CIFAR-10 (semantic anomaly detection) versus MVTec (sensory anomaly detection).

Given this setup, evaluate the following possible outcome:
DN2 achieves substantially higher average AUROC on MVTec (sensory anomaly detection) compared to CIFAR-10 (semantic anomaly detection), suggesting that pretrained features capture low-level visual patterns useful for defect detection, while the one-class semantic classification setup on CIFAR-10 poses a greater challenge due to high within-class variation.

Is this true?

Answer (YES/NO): NO